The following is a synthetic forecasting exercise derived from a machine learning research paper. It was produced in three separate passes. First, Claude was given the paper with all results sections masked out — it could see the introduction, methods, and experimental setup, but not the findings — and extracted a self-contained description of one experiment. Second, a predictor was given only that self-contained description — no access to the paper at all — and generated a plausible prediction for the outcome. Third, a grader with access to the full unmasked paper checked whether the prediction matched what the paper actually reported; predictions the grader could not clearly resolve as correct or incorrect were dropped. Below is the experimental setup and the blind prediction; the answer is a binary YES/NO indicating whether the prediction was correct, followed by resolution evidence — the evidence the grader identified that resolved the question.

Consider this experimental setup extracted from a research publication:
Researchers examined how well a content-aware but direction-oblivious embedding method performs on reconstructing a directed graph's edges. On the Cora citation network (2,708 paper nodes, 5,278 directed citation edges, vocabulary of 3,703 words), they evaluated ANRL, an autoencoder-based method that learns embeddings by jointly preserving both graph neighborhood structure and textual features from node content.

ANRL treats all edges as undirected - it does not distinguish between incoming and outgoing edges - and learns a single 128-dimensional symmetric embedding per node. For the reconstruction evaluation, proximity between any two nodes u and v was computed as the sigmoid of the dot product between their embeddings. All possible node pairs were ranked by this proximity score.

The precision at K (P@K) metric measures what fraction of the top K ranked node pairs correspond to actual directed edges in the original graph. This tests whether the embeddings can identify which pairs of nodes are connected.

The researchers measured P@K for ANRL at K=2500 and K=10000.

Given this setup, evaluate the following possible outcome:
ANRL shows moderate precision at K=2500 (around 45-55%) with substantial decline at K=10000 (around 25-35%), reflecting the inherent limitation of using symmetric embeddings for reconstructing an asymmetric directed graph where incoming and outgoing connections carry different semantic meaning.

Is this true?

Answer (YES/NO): NO